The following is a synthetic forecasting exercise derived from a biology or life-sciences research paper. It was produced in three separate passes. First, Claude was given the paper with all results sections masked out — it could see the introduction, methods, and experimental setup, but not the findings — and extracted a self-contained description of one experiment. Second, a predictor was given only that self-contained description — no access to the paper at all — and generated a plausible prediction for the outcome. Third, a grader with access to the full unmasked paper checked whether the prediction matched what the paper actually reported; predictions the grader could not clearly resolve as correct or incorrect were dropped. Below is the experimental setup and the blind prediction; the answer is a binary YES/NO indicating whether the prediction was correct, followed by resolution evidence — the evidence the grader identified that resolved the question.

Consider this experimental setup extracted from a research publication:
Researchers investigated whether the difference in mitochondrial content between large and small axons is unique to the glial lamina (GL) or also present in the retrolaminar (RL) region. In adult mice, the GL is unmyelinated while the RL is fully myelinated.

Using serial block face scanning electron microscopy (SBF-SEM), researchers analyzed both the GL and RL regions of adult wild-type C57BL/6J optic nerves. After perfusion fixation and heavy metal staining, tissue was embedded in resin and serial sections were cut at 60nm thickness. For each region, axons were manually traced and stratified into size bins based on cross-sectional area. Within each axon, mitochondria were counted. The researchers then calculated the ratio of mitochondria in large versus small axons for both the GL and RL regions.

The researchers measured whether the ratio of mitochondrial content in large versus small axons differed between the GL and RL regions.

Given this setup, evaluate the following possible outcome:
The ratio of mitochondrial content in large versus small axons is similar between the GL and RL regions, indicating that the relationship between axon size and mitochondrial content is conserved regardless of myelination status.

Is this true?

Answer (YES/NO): NO